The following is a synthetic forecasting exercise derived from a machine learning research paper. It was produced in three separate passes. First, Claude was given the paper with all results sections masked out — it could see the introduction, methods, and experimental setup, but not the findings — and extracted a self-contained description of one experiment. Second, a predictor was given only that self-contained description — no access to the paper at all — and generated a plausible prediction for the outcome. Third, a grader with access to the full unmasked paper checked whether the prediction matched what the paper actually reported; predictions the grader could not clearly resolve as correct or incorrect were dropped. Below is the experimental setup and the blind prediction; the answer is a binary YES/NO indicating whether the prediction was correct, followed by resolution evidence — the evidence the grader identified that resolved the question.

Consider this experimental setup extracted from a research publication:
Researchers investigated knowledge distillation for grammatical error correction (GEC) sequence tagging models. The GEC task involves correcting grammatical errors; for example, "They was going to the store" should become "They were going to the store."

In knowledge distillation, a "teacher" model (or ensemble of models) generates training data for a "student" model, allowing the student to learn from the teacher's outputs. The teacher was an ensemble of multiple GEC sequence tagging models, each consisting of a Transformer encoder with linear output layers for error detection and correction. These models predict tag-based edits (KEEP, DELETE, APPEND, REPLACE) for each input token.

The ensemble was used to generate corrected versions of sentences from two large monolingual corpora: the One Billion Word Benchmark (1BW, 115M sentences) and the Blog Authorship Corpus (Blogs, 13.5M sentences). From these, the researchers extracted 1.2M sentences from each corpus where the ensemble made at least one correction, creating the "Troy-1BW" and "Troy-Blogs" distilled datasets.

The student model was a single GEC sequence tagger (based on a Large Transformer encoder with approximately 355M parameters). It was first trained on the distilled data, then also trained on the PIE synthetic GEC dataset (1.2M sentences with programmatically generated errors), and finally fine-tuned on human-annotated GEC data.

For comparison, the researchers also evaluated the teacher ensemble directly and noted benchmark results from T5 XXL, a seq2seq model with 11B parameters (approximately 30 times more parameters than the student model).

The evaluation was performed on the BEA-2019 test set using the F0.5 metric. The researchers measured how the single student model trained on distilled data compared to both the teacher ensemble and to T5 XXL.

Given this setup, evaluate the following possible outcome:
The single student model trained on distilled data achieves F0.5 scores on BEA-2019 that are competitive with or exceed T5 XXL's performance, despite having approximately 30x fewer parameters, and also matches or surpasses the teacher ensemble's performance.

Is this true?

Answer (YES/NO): NO